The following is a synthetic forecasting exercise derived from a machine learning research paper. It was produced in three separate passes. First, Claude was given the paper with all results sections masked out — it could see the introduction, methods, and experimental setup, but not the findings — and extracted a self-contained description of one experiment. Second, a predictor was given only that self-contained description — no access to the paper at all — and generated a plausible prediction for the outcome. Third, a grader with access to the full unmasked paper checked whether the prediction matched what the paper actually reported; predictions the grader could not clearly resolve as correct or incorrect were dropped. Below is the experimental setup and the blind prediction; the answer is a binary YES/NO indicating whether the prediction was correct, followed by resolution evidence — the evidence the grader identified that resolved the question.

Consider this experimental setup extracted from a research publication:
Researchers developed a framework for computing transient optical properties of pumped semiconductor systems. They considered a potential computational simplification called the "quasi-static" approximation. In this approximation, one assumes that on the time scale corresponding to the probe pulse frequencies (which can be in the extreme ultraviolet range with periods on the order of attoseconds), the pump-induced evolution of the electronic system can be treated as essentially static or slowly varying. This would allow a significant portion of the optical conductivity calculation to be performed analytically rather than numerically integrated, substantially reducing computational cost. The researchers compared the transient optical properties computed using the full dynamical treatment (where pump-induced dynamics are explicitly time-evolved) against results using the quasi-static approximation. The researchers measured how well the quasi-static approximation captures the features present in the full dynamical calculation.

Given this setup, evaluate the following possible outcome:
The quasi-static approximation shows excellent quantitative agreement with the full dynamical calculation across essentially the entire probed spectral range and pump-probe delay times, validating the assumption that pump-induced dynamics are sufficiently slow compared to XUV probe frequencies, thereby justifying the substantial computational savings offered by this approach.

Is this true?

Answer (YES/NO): NO